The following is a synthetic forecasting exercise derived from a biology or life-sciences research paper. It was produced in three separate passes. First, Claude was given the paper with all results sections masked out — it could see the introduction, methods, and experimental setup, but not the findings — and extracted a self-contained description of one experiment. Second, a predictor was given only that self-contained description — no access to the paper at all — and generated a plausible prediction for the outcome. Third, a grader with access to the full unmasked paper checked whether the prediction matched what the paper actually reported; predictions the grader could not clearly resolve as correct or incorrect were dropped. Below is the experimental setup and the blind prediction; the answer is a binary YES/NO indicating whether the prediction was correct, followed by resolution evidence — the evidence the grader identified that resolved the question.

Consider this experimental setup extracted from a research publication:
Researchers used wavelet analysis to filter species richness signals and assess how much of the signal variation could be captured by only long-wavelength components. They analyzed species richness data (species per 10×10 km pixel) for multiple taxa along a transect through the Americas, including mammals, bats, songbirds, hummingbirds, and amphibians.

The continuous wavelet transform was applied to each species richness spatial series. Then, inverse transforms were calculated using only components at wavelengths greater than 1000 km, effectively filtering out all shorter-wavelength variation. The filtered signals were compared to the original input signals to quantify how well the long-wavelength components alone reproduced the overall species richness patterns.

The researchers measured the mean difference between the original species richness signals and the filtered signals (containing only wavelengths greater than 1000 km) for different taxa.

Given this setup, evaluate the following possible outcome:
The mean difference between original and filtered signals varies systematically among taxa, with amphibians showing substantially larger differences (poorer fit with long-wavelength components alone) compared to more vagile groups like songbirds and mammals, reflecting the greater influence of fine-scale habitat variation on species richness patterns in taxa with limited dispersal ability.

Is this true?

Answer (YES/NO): NO